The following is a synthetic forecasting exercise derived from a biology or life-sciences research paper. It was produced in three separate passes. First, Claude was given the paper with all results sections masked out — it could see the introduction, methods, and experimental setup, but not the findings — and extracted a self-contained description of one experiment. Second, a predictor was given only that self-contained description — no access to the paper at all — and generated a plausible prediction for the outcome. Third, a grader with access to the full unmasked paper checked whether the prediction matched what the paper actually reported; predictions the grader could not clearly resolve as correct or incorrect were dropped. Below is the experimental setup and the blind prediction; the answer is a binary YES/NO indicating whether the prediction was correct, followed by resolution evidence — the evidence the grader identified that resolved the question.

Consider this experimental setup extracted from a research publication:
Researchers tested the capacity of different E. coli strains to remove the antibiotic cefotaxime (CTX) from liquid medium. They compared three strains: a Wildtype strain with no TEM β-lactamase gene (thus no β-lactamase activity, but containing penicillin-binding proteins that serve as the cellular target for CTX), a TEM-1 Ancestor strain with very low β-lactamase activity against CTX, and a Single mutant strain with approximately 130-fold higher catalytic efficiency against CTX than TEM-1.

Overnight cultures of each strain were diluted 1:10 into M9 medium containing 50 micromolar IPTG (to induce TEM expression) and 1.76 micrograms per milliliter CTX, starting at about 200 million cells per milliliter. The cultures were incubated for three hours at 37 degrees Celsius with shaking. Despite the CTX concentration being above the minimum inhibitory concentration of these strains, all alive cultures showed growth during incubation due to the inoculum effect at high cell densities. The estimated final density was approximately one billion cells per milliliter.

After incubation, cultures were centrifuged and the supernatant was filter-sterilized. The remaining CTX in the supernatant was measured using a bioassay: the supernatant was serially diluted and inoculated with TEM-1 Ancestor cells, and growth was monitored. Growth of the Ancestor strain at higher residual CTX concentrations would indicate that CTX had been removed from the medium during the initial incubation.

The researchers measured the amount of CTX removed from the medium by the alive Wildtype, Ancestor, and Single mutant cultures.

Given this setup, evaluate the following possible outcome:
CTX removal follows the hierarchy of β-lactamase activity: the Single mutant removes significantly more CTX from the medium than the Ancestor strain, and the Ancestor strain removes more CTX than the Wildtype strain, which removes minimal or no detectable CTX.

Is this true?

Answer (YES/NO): YES